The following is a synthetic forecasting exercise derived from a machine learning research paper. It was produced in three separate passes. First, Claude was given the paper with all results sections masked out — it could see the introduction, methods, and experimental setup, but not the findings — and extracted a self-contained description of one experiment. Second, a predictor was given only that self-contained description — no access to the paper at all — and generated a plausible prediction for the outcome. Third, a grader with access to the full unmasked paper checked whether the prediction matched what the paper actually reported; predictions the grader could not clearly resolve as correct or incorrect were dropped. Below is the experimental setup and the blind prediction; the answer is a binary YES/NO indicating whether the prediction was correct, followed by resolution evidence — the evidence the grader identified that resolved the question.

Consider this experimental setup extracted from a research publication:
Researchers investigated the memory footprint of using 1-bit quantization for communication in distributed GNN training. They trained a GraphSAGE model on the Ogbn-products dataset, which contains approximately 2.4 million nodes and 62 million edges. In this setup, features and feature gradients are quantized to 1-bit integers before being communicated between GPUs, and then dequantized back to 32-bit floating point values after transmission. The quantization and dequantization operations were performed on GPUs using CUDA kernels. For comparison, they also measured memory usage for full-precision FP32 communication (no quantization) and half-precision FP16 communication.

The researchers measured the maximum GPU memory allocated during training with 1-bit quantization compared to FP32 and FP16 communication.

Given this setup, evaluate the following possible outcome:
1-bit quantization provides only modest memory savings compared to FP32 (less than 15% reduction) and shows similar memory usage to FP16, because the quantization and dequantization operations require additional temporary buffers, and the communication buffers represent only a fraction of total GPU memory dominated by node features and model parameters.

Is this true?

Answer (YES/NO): NO